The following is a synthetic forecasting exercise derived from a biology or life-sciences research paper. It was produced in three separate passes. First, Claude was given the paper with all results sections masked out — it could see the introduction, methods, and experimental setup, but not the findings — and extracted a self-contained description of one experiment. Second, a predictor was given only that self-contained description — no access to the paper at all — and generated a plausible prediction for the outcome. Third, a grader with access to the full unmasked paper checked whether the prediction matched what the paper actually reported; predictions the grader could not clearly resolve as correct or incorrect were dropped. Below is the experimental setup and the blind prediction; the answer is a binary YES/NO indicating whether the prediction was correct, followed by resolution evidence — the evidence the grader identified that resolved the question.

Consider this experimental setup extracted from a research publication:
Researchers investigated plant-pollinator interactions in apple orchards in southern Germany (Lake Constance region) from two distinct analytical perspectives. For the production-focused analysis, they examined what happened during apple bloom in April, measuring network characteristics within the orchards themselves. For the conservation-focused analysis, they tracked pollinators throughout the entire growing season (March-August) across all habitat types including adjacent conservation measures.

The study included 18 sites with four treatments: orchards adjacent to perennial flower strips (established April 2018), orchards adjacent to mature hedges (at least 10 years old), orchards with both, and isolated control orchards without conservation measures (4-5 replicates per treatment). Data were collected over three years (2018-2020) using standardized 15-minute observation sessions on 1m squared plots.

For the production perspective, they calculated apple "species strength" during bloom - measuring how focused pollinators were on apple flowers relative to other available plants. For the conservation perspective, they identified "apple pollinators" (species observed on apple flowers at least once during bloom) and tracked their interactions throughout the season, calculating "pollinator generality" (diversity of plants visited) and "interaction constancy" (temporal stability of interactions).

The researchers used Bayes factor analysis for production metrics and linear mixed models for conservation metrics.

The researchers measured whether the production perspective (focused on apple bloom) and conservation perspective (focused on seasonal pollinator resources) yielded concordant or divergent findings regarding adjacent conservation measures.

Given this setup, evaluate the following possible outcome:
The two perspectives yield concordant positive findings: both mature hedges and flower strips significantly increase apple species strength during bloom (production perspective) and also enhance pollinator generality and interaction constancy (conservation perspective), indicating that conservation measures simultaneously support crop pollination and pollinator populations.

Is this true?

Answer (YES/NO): NO